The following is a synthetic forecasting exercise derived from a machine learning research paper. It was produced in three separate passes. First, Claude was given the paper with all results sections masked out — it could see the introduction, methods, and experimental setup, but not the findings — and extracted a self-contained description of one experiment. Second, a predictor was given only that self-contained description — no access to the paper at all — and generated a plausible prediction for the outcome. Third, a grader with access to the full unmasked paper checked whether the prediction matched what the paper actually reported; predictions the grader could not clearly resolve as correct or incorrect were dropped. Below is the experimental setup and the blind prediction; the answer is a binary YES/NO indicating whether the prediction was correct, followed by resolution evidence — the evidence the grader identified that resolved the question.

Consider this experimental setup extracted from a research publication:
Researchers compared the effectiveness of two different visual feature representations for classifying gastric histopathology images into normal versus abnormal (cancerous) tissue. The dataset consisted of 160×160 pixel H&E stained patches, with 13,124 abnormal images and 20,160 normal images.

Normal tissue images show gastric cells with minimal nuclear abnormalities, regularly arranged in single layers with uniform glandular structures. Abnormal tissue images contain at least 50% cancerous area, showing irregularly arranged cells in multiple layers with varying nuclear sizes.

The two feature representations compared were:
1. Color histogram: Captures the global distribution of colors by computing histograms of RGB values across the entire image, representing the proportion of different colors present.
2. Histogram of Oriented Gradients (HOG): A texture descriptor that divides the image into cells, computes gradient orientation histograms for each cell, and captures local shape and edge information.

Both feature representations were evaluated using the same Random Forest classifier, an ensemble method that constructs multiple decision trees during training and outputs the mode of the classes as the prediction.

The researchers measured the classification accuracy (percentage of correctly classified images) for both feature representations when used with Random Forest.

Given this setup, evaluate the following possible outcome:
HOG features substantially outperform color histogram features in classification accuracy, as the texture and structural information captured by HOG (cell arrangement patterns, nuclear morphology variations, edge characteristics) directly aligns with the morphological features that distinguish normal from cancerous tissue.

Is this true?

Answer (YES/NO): NO